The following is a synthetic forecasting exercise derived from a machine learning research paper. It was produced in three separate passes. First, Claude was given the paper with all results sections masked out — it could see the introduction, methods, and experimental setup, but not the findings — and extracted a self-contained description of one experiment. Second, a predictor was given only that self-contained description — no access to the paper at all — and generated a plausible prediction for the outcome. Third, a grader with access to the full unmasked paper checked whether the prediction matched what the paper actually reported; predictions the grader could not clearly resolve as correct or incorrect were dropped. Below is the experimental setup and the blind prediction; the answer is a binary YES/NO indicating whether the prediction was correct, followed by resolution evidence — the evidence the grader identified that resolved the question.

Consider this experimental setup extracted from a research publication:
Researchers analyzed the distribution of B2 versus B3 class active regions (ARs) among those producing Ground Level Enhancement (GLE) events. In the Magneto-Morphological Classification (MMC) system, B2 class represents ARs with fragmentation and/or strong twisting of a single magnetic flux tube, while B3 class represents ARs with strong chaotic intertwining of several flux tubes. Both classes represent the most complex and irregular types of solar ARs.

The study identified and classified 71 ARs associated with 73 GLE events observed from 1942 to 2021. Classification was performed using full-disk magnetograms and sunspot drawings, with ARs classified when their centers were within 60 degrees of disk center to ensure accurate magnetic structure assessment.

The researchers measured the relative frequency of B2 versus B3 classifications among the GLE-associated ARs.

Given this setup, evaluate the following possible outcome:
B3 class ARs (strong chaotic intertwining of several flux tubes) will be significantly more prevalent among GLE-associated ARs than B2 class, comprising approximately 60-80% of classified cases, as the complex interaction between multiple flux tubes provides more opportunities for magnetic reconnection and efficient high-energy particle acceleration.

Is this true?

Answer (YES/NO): NO